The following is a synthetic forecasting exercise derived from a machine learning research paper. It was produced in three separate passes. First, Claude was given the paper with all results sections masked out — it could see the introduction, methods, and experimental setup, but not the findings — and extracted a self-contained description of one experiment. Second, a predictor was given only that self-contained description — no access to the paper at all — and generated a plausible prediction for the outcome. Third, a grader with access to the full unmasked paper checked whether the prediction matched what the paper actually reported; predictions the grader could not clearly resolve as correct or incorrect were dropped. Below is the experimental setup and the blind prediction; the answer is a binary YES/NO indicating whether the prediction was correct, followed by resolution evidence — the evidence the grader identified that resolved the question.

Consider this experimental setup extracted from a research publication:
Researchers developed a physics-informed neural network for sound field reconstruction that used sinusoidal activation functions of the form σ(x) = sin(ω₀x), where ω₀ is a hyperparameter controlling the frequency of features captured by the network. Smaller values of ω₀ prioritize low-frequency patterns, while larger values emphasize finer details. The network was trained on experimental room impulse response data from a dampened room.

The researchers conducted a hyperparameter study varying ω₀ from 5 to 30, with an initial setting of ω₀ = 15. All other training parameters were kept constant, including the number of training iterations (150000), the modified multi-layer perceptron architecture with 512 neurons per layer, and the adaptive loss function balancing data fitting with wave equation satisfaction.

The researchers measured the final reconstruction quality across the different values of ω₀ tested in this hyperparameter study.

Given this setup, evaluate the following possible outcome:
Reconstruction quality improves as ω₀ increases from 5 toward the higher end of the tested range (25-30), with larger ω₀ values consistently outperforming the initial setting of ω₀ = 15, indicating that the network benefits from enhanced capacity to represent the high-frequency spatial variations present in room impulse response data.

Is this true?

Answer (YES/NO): NO